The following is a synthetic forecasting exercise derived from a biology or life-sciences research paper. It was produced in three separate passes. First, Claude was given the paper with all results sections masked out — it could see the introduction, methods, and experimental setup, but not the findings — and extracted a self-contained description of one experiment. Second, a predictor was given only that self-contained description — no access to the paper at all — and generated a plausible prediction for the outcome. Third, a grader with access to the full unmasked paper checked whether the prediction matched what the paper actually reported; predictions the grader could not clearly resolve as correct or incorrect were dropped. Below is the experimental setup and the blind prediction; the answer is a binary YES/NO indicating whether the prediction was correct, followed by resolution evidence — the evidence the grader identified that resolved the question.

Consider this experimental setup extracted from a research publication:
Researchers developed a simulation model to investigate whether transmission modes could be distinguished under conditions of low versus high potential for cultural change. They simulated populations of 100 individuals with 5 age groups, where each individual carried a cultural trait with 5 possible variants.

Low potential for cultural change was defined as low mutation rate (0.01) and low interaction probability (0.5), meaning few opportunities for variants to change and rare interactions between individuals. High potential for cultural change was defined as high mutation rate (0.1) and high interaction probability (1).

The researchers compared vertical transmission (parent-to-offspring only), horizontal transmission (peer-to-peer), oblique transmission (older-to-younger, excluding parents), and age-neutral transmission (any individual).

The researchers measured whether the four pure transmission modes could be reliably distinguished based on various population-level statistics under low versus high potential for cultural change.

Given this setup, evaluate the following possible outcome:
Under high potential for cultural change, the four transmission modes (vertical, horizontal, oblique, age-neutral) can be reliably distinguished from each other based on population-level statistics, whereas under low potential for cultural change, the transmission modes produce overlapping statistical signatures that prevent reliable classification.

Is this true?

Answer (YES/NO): NO